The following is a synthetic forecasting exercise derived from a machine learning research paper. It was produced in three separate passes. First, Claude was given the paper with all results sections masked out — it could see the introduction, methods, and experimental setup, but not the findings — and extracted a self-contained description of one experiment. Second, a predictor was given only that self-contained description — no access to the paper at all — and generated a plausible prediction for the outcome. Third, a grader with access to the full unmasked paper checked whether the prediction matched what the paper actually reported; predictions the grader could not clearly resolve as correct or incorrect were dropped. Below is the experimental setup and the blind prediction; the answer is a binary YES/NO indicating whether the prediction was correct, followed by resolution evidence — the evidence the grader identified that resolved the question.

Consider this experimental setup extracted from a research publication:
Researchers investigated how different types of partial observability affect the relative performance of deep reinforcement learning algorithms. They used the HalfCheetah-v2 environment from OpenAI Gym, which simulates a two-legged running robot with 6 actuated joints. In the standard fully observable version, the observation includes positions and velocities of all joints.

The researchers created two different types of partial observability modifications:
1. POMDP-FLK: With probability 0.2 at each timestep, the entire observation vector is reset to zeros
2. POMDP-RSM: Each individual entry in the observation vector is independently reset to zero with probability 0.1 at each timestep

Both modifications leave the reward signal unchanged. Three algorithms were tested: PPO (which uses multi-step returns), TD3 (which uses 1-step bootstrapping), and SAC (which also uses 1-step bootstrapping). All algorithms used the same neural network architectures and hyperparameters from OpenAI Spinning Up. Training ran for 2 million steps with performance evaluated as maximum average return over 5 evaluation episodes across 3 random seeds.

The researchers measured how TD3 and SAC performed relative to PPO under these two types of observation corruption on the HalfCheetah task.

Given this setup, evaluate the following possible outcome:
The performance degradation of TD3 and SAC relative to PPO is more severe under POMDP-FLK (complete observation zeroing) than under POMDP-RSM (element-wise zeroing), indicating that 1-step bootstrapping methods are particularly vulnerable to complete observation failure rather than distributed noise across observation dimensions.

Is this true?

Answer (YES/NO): NO